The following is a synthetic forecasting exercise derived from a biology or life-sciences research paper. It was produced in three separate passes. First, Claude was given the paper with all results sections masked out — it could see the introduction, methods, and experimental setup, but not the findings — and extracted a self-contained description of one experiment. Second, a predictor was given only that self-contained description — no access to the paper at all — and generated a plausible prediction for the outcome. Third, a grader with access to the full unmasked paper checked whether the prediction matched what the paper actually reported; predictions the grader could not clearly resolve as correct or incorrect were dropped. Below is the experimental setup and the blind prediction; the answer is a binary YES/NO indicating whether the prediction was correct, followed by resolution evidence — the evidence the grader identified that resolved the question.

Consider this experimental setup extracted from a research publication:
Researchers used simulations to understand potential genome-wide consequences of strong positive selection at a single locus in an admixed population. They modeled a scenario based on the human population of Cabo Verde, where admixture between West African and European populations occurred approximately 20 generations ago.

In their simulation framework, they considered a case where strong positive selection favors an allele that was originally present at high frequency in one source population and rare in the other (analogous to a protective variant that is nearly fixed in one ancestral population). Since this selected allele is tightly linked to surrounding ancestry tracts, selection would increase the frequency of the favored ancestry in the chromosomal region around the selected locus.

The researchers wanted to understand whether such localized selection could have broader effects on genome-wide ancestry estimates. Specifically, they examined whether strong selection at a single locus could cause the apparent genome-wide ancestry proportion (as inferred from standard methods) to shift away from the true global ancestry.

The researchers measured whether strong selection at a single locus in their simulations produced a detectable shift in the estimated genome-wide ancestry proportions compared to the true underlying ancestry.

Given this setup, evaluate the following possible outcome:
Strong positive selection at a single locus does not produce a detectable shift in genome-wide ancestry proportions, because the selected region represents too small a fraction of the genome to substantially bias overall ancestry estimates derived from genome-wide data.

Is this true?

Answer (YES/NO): NO